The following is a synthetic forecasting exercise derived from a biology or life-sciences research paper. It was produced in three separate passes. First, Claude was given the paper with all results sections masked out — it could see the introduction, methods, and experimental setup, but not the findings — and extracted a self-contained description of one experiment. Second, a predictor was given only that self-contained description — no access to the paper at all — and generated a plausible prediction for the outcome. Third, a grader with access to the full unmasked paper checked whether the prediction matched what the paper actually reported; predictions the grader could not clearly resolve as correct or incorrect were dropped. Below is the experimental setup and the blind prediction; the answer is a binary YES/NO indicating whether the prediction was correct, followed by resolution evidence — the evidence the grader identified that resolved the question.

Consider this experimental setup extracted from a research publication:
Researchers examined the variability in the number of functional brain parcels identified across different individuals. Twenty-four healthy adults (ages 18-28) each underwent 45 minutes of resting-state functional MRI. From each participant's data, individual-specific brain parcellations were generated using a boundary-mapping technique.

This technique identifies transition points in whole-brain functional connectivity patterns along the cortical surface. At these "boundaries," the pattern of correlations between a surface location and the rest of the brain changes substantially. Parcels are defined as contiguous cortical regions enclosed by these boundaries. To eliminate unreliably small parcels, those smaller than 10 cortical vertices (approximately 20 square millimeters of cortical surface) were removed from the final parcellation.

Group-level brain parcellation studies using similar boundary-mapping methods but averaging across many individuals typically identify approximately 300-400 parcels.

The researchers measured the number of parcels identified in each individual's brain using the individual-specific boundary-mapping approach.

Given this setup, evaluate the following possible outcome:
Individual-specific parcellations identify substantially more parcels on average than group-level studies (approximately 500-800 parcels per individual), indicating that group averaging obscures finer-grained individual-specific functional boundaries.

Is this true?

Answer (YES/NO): YES